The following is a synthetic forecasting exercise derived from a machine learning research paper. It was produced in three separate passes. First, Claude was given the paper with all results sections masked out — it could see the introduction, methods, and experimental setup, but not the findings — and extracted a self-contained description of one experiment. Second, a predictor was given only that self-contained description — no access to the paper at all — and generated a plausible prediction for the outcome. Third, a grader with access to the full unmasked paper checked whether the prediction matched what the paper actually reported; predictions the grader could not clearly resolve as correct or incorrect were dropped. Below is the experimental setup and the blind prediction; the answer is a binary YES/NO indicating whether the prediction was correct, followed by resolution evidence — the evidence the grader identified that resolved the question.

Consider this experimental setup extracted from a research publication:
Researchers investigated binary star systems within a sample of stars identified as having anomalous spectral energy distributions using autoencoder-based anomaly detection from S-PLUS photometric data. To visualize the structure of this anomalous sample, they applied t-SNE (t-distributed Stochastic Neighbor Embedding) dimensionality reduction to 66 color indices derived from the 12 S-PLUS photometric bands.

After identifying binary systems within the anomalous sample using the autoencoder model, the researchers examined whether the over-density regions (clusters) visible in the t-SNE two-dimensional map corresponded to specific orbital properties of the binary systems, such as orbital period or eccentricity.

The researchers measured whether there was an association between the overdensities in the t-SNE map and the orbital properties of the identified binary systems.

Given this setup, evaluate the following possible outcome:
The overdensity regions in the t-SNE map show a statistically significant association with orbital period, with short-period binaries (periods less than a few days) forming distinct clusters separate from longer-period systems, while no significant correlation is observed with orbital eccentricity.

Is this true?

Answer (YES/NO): NO